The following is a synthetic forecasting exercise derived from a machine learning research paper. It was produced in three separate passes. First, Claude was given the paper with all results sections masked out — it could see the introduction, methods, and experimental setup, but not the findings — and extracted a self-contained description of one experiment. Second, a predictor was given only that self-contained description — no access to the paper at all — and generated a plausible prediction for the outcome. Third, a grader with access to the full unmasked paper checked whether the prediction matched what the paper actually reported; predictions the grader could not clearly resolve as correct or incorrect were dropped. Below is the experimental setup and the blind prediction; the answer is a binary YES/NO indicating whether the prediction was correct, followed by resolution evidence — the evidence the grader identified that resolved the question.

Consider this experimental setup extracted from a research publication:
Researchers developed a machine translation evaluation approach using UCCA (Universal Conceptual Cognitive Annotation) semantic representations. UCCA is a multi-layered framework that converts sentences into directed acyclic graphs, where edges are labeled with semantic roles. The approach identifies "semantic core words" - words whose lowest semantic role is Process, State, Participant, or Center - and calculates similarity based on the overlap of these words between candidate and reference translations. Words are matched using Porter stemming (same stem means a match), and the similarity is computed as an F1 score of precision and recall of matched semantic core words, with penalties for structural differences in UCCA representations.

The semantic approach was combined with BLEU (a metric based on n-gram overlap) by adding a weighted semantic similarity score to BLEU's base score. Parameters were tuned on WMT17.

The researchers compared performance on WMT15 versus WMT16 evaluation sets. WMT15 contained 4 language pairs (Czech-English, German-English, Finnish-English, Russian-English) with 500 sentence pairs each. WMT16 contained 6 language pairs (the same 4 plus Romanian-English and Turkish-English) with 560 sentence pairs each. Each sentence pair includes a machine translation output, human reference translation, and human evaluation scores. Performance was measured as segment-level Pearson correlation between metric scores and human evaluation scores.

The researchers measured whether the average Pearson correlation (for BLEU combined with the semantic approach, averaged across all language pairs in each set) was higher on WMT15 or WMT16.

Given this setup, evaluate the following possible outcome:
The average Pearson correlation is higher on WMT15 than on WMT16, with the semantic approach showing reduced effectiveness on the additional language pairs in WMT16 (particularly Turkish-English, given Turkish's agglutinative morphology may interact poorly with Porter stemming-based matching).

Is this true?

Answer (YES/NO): NO